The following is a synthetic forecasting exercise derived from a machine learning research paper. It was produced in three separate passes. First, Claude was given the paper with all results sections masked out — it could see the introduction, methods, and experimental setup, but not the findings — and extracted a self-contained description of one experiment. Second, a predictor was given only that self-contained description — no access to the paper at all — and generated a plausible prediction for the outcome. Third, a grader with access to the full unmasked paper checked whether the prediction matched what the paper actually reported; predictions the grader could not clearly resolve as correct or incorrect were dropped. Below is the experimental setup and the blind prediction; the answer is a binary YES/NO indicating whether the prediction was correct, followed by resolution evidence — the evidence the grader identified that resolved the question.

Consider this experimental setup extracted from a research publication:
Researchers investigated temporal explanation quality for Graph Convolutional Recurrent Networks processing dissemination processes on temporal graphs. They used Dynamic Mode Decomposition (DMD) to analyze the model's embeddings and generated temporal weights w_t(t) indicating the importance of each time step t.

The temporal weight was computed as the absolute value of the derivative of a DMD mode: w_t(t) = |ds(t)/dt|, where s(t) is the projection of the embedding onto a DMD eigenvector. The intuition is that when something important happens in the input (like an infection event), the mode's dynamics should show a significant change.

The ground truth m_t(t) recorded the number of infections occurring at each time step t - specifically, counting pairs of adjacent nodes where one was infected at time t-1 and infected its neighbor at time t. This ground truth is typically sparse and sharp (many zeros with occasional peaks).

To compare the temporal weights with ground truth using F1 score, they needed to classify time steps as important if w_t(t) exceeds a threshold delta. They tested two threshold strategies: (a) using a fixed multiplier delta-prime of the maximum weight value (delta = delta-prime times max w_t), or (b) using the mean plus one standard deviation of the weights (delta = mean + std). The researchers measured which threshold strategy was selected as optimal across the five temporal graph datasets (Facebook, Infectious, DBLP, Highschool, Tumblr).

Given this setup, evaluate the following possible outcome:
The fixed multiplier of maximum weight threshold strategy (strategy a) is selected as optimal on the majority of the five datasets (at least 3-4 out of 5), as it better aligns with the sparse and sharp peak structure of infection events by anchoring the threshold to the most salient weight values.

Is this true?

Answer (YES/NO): YES